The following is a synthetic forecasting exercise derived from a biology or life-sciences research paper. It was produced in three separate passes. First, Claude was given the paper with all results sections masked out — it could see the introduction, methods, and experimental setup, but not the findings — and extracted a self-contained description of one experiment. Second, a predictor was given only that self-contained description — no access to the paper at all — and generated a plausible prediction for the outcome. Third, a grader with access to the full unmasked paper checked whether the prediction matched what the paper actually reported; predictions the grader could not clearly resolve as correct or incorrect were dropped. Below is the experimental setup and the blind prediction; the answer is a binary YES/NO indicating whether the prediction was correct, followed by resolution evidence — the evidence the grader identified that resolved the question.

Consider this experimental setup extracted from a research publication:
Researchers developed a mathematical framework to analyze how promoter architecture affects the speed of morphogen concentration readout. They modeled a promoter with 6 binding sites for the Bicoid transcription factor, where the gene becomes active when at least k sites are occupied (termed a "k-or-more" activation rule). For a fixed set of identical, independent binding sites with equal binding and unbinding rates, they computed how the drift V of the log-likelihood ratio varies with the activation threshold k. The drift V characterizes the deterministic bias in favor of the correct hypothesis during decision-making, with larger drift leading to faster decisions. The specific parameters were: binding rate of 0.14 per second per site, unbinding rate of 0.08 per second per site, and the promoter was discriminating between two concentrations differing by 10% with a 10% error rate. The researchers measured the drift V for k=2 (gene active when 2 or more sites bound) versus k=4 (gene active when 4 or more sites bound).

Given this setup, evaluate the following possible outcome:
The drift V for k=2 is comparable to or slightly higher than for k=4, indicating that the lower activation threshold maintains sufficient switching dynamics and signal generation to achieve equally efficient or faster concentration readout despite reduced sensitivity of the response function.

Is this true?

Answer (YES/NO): NO